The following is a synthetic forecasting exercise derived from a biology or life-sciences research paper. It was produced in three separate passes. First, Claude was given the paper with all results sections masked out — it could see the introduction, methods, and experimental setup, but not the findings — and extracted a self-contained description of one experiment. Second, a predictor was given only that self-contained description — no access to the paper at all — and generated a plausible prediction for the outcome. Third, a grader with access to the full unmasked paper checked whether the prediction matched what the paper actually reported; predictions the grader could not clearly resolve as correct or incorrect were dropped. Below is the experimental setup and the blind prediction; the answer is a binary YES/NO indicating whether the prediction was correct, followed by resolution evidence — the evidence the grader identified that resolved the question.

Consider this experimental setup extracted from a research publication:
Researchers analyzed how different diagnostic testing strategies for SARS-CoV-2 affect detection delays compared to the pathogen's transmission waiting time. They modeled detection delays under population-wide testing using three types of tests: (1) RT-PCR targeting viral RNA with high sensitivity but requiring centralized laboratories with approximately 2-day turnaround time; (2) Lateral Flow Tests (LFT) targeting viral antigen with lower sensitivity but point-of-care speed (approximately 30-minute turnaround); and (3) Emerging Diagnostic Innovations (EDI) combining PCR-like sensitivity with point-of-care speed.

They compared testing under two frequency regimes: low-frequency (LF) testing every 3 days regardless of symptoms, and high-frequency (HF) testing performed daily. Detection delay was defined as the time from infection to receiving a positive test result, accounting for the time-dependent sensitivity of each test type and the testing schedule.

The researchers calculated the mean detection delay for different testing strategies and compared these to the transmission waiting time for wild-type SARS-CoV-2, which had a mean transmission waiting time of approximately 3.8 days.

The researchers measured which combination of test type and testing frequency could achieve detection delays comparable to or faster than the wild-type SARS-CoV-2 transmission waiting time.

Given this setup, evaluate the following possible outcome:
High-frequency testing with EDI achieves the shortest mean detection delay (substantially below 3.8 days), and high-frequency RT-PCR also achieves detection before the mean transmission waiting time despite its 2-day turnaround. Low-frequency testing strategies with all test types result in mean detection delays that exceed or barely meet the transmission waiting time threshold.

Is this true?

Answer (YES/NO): NO